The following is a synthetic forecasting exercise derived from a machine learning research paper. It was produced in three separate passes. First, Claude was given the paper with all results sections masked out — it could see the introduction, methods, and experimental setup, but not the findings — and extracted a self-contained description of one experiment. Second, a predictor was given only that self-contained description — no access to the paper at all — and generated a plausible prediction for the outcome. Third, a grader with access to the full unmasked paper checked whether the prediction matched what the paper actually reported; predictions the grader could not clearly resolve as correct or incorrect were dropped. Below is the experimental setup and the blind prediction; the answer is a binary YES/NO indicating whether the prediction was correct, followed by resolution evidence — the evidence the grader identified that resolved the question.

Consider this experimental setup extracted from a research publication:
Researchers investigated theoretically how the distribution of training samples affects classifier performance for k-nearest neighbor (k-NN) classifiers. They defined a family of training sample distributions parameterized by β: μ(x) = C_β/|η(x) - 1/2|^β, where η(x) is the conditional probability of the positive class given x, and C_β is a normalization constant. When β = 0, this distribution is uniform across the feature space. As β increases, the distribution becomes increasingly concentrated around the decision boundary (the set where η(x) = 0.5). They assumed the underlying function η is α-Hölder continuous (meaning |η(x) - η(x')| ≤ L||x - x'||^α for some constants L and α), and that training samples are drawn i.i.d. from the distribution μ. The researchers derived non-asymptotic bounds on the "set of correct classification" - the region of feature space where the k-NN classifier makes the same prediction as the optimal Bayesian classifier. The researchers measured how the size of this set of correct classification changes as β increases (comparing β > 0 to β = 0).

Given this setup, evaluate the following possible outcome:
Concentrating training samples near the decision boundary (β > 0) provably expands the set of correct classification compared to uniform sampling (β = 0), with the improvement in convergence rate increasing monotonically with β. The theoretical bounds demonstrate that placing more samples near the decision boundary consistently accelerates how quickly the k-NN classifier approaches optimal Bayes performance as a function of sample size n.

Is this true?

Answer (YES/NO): YES